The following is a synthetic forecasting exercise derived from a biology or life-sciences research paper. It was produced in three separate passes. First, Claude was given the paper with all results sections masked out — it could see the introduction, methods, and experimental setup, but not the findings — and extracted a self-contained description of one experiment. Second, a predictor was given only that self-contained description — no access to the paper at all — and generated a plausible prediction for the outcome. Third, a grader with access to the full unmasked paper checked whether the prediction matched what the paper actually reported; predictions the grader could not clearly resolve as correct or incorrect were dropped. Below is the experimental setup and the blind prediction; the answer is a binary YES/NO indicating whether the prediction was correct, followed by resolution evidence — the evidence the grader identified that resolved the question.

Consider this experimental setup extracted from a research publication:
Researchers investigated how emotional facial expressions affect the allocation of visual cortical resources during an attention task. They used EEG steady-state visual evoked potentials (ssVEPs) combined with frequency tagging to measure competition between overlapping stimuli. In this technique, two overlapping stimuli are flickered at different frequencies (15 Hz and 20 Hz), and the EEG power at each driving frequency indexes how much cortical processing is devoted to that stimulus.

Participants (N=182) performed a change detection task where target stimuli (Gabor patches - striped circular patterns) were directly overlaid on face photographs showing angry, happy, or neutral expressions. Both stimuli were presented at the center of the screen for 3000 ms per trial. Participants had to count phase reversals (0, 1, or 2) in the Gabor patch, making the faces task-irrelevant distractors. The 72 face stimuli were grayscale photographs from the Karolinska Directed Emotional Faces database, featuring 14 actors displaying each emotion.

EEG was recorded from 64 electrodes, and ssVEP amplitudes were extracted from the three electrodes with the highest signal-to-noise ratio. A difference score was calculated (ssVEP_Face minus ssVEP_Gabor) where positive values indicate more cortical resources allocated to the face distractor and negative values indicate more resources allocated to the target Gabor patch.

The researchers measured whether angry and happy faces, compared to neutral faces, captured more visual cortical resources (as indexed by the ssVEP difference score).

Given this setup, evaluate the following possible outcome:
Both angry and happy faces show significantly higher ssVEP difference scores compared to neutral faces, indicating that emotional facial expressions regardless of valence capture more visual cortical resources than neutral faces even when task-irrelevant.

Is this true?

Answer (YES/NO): NO